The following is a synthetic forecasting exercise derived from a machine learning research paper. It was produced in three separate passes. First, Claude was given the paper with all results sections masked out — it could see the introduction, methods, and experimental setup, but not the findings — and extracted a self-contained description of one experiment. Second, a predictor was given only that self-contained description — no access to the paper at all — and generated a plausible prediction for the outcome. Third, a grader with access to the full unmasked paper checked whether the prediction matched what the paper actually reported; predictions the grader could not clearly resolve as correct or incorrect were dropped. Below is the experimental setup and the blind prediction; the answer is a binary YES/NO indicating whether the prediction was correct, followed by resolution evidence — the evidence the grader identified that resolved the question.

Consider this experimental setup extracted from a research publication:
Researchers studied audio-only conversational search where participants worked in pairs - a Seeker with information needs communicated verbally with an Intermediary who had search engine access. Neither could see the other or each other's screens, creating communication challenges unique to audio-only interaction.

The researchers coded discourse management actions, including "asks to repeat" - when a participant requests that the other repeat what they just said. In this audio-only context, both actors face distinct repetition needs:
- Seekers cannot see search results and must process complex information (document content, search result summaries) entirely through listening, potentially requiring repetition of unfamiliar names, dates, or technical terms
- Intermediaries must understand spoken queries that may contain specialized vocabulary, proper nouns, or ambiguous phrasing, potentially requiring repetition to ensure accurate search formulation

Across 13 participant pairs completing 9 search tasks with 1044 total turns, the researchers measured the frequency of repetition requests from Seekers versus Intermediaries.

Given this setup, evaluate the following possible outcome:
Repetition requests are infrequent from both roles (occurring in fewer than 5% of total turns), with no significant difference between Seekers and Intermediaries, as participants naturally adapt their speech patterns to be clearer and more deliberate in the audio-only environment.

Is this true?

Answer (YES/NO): YES